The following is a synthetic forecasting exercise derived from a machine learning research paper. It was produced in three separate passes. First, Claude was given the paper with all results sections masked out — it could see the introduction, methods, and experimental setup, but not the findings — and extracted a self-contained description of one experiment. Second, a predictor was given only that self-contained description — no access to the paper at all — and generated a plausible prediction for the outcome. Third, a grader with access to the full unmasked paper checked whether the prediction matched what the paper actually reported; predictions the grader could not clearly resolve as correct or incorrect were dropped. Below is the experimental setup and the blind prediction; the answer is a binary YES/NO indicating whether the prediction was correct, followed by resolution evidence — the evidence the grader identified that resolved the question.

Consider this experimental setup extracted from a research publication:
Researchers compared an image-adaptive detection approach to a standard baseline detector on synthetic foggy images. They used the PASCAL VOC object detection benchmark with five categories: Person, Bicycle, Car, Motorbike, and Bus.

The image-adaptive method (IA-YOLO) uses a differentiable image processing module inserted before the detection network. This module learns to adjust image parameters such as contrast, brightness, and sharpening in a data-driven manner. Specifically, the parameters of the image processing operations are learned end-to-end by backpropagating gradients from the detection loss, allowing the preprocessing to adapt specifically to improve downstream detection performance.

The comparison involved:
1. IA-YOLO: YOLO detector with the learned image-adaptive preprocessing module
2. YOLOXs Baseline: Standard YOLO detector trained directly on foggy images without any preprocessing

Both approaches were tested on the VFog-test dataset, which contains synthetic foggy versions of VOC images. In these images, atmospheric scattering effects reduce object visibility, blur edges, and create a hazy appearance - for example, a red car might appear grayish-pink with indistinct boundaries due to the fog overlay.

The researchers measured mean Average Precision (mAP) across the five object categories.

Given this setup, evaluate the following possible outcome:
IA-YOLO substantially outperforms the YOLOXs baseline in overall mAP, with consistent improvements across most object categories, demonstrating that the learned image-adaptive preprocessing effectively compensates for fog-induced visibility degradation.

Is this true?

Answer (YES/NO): NO